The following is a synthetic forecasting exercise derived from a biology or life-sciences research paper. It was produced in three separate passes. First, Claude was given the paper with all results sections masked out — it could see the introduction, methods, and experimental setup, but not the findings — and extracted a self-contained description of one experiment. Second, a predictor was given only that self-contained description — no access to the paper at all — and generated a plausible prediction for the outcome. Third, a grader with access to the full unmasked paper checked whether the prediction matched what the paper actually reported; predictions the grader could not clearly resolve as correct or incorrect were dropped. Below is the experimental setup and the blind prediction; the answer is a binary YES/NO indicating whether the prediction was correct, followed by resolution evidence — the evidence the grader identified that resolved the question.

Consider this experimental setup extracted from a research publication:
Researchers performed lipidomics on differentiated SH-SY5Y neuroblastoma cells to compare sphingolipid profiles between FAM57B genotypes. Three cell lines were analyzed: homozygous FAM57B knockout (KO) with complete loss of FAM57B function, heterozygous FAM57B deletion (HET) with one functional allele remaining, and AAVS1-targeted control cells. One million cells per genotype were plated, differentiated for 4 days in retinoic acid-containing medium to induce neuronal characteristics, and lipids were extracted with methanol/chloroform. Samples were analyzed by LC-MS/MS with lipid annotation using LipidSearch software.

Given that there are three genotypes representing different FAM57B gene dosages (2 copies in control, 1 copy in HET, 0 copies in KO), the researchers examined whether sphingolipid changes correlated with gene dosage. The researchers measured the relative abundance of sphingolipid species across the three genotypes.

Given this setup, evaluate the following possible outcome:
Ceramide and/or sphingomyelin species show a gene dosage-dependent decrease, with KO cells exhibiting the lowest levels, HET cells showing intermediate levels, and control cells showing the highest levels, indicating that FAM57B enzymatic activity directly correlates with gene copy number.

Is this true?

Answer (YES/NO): NO